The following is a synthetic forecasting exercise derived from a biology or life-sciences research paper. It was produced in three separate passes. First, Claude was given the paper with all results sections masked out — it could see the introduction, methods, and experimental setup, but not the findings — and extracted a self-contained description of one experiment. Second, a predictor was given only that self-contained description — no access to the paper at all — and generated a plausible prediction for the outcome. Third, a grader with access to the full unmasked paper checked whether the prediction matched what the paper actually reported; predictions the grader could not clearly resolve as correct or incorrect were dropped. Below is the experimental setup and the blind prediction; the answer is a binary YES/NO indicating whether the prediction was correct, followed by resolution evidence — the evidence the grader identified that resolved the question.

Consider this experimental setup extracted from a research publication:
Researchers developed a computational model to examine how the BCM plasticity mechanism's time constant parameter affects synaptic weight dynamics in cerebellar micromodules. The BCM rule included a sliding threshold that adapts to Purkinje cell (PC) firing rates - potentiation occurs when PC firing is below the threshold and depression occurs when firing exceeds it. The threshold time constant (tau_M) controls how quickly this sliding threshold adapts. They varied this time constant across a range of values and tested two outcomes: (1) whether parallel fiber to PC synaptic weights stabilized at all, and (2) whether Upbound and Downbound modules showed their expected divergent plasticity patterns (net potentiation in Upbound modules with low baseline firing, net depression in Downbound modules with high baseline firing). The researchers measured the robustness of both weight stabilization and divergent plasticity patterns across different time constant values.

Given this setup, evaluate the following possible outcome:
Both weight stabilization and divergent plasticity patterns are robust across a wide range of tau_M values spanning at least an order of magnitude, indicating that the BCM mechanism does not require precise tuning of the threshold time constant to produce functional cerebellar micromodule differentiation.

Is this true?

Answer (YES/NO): NO